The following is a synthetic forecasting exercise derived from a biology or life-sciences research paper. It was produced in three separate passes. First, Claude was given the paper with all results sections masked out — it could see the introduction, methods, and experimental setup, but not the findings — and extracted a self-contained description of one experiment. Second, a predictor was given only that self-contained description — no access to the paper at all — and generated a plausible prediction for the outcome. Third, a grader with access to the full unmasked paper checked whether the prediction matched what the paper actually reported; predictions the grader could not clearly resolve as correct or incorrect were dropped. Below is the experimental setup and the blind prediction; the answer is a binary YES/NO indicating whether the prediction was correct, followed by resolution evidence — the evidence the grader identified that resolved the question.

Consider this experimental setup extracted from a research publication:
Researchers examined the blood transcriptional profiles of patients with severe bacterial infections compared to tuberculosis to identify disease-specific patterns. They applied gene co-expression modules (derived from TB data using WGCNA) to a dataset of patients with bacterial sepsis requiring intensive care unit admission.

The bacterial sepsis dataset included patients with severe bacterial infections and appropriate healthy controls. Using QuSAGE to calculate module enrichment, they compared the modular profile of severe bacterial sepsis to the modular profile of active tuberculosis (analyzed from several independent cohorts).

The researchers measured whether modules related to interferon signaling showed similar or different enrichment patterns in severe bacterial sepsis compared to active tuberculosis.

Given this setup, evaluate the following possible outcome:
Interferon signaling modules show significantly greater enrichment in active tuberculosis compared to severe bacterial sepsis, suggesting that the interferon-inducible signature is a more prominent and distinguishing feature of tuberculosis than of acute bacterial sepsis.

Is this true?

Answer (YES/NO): YES